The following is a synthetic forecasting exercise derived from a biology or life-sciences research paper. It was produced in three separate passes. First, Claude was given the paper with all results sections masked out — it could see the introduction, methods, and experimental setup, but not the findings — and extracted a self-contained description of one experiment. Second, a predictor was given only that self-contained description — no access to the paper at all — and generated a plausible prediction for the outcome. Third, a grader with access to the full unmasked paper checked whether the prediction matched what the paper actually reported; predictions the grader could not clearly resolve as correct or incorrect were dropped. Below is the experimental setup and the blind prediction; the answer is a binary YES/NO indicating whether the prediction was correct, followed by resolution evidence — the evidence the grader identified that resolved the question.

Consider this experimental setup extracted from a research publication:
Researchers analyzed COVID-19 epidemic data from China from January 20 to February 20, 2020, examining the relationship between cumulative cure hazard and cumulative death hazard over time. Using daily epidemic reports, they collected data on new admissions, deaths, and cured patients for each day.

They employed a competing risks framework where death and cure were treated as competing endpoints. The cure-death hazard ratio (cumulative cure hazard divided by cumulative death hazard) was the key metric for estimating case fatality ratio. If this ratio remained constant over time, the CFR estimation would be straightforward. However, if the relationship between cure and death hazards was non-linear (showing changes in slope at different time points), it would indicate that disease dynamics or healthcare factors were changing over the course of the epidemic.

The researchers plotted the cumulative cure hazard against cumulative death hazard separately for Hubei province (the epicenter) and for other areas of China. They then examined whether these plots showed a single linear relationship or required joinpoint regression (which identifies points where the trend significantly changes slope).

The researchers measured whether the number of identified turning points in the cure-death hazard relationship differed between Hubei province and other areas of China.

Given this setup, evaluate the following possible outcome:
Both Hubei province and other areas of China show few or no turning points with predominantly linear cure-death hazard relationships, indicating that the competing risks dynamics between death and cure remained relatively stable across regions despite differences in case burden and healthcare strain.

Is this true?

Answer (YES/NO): NO